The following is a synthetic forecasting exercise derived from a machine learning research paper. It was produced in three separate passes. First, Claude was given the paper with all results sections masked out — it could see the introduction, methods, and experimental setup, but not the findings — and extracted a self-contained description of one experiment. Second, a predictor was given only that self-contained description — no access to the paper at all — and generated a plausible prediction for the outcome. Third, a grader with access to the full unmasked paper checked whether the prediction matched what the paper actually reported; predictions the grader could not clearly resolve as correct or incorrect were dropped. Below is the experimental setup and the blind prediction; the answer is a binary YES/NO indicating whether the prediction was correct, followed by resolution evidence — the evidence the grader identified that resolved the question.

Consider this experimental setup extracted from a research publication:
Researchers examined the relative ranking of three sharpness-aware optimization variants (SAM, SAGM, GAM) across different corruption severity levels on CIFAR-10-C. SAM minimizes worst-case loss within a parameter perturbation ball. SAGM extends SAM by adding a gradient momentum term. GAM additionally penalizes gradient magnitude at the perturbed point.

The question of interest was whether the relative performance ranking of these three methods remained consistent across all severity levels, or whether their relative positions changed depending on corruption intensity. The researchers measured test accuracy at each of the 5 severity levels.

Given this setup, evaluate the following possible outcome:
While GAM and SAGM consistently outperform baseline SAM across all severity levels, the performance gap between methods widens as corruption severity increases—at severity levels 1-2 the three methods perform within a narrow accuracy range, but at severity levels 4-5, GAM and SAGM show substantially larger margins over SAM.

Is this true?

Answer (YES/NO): NO